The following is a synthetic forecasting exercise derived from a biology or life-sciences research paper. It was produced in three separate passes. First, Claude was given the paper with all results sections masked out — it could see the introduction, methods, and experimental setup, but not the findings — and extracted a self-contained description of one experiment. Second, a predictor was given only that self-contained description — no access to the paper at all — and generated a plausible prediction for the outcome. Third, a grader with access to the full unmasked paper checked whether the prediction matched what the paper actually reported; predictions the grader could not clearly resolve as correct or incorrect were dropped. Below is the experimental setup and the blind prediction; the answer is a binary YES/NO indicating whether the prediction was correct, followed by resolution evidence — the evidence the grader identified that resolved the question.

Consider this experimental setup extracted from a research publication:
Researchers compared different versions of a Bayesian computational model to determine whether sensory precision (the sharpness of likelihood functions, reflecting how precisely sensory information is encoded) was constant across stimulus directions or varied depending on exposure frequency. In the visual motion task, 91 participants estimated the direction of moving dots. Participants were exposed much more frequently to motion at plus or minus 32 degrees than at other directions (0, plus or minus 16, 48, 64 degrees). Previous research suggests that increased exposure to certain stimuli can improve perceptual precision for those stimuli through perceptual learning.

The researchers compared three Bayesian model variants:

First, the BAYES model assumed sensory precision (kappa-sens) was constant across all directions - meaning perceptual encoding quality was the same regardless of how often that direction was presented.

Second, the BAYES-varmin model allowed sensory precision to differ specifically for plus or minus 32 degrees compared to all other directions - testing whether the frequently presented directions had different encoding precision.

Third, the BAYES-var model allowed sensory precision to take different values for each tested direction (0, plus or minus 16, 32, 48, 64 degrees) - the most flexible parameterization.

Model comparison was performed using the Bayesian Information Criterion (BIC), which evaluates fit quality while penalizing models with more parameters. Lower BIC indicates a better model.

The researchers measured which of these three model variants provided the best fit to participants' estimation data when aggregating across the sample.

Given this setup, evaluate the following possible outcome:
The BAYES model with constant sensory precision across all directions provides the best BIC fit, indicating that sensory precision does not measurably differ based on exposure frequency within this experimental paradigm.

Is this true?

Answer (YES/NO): YES